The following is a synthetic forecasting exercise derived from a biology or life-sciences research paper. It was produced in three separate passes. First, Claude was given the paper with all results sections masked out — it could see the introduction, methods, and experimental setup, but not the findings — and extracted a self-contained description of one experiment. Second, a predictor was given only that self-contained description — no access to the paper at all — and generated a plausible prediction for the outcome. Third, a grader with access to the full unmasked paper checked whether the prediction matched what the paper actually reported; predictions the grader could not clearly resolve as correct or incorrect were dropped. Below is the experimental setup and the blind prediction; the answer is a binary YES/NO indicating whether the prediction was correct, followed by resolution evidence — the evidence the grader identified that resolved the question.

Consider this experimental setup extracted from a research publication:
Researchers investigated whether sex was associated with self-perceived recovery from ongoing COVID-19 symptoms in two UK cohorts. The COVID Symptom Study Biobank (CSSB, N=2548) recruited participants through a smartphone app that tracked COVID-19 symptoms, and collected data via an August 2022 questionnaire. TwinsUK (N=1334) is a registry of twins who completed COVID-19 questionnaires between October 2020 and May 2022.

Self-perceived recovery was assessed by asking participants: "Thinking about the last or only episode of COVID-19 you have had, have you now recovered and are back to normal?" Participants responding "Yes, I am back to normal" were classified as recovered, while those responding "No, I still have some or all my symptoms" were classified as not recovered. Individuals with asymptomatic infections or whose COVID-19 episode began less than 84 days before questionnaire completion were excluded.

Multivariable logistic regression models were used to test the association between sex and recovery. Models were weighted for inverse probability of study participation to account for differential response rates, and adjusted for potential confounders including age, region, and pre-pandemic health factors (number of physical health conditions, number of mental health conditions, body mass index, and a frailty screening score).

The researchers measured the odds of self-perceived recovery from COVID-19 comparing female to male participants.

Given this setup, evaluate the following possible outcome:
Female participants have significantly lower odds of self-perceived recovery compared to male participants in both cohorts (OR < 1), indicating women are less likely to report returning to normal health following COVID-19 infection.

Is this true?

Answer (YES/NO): NO